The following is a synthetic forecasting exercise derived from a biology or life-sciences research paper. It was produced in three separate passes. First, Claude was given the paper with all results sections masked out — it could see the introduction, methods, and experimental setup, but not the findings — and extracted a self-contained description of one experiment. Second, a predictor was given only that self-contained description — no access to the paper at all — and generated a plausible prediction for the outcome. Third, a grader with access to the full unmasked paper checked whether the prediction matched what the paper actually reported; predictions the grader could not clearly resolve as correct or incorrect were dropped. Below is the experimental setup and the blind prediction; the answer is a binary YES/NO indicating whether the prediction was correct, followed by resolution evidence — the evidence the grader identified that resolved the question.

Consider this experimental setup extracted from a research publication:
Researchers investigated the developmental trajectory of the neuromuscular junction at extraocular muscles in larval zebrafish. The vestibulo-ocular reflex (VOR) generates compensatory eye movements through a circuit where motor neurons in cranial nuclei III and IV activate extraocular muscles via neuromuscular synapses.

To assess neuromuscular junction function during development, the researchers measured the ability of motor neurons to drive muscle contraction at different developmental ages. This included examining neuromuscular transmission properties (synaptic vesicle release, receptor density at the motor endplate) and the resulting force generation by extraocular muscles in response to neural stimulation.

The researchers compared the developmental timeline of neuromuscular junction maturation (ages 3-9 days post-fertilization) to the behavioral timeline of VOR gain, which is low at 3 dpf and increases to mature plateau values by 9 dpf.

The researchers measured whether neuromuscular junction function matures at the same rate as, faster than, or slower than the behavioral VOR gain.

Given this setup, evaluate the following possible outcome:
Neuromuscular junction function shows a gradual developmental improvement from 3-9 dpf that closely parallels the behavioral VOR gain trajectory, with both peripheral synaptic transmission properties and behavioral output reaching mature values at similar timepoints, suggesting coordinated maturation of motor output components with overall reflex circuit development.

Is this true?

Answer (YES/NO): NO